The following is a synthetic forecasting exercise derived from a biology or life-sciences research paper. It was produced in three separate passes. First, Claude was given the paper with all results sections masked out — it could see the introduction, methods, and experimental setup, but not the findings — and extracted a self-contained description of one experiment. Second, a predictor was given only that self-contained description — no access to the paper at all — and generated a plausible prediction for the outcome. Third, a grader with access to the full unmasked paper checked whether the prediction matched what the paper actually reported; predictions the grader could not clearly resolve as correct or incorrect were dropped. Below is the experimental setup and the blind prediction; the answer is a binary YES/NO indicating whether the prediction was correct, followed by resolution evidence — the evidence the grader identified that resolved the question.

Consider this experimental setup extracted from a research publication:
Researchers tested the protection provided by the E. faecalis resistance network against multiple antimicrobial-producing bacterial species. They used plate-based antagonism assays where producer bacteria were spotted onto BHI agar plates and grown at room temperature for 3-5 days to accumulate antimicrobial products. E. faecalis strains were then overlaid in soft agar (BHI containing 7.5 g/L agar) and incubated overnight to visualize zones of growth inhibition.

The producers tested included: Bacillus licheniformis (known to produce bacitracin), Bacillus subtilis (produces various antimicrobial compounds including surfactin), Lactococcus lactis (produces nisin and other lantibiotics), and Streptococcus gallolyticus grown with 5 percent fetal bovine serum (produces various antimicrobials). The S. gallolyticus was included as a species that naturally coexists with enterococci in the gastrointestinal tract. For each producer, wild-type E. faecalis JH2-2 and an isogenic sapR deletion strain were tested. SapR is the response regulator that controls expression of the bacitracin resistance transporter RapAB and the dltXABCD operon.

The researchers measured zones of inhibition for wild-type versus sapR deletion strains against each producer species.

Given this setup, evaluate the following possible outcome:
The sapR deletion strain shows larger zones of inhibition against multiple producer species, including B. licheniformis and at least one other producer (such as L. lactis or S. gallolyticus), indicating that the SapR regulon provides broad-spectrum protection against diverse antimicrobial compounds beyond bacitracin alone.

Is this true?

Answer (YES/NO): YES